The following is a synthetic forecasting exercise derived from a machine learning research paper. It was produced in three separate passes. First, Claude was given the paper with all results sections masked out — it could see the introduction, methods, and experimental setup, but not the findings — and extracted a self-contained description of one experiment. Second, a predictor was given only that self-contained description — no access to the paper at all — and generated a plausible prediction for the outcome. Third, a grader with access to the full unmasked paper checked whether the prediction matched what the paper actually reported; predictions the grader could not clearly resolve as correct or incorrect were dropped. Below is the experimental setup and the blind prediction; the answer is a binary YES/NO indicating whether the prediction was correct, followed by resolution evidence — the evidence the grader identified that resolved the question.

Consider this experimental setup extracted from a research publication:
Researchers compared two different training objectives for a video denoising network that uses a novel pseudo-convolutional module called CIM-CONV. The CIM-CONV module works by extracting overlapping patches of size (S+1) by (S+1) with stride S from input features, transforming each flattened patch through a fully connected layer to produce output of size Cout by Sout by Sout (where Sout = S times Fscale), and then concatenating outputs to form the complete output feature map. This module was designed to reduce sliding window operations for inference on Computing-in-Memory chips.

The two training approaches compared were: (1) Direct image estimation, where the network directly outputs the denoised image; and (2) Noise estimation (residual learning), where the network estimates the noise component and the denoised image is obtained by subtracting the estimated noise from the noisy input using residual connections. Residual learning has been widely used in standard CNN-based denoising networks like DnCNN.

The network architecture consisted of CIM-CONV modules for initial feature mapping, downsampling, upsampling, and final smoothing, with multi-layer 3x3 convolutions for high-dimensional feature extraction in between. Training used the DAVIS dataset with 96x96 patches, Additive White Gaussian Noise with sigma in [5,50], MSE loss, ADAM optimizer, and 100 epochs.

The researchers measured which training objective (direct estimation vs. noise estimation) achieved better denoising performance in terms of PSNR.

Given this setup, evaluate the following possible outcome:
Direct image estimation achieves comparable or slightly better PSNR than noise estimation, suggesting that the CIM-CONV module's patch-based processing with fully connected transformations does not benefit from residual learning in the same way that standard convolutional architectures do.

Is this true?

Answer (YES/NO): YES